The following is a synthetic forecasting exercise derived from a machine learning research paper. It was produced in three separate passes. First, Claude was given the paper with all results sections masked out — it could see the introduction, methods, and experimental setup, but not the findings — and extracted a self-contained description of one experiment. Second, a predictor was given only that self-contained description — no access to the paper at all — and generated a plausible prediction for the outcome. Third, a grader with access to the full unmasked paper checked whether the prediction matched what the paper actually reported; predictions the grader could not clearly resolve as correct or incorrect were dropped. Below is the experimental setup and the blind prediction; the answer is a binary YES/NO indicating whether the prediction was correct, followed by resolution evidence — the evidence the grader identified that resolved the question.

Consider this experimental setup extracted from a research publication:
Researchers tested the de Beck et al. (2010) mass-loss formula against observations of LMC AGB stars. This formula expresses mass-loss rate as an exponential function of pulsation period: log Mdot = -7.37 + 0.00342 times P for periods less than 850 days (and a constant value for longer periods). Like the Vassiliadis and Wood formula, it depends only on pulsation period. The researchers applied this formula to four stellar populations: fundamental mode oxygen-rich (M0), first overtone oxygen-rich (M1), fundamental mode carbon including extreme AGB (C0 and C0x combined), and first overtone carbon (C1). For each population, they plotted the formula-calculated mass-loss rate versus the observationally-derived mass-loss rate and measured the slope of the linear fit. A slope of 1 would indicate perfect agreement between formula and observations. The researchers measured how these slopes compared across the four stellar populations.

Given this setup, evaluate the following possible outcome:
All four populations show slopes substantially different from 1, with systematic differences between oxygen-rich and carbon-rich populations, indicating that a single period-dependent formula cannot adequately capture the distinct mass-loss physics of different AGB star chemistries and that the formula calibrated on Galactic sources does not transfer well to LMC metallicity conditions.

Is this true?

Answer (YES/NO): NO